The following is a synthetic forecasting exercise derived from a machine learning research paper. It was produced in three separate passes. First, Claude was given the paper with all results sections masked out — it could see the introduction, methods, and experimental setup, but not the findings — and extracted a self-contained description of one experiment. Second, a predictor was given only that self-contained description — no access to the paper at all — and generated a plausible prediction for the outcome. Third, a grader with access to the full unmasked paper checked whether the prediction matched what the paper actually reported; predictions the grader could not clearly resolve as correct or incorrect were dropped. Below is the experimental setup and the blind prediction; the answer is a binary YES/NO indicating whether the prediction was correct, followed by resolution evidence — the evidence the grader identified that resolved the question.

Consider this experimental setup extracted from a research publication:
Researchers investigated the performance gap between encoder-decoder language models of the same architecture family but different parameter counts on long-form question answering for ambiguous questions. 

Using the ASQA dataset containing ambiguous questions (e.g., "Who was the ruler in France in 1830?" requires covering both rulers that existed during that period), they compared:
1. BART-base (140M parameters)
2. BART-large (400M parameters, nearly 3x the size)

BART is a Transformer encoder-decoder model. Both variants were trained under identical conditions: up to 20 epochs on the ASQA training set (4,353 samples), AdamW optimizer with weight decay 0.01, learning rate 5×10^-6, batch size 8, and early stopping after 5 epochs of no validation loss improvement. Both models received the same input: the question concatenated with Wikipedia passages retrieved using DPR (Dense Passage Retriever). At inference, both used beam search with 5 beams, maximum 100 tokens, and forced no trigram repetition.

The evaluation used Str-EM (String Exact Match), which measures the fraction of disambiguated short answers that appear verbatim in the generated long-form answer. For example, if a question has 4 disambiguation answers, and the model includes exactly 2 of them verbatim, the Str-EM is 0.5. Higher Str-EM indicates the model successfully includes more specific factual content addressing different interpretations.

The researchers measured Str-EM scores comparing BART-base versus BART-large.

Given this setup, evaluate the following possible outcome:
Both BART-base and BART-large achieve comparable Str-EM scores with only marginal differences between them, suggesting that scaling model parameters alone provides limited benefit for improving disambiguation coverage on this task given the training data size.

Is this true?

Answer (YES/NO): NO